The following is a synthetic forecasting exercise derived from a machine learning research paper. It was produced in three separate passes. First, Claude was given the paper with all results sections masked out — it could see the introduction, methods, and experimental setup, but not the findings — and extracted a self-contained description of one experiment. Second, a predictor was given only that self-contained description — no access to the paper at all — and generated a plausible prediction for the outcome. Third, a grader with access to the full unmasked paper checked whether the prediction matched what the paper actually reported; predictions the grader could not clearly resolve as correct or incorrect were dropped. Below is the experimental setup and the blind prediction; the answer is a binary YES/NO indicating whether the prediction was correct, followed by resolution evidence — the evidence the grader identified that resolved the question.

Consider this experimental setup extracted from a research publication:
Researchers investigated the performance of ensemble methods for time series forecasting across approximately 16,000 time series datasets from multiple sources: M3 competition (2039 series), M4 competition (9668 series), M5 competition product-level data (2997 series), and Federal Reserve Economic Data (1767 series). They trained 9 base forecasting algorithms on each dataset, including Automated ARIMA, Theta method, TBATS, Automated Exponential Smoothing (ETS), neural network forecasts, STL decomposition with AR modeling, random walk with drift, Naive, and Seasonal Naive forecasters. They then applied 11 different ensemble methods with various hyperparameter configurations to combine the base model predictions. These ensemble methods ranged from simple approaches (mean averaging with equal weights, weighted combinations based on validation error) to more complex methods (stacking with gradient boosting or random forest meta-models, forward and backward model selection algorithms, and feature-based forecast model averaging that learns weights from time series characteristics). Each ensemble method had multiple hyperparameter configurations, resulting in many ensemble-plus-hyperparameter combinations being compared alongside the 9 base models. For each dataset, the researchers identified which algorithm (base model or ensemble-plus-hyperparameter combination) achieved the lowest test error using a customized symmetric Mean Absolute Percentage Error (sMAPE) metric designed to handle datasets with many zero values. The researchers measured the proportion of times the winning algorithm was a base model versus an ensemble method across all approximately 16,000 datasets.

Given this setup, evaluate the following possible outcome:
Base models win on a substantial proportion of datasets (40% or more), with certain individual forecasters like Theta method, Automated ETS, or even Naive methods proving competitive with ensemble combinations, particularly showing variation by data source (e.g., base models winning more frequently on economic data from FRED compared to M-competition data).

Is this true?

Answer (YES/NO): NO